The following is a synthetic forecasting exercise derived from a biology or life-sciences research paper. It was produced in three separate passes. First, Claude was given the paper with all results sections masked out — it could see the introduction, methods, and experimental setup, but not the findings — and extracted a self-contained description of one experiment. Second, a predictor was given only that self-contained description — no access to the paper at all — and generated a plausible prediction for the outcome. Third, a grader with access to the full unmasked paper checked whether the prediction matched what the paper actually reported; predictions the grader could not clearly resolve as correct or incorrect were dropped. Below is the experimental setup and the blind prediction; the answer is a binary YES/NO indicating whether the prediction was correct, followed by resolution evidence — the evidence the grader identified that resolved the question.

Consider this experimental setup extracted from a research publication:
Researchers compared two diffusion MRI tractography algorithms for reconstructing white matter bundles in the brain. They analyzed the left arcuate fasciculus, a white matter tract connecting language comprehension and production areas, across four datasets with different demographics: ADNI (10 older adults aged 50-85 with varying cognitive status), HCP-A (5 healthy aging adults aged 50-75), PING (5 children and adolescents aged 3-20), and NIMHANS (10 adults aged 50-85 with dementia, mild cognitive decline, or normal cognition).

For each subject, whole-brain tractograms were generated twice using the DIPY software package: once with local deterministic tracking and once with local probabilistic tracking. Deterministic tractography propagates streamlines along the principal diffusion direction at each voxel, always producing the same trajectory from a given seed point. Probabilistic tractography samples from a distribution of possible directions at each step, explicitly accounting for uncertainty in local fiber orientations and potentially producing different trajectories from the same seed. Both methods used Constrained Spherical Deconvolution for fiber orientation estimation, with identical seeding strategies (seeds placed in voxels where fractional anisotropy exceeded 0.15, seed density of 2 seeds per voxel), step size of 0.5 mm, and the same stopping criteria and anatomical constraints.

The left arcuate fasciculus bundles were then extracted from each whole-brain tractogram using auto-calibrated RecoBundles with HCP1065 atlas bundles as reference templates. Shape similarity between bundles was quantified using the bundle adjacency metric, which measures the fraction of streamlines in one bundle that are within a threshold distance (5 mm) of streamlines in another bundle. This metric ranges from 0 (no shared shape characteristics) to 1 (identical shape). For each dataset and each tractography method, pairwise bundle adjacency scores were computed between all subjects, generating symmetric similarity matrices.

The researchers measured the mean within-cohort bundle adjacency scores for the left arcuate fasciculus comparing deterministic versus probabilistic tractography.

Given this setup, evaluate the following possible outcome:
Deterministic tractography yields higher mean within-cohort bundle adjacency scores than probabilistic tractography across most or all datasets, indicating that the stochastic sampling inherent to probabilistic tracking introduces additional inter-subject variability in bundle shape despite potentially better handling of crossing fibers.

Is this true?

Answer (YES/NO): NO